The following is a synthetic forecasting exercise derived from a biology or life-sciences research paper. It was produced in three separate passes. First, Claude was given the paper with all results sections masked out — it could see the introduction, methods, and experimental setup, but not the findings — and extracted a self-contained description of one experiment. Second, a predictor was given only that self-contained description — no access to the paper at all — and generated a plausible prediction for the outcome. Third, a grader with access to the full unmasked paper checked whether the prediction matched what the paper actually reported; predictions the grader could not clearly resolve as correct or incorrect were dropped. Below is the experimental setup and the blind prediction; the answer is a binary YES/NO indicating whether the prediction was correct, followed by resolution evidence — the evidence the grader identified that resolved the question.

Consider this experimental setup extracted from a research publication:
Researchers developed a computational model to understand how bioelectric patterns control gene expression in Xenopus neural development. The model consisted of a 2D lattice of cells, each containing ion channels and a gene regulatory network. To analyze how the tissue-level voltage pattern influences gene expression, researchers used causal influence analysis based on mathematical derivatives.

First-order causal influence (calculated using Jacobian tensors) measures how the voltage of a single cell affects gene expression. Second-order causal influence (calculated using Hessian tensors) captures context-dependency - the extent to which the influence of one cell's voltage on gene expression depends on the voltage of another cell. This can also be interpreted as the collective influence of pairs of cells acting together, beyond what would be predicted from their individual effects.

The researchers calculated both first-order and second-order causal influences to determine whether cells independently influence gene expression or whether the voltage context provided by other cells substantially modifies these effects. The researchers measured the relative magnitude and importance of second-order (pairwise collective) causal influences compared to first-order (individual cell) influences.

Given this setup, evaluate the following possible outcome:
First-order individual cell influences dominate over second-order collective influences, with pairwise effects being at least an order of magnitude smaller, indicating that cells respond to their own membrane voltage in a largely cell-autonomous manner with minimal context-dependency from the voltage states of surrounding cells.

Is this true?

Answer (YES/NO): NO